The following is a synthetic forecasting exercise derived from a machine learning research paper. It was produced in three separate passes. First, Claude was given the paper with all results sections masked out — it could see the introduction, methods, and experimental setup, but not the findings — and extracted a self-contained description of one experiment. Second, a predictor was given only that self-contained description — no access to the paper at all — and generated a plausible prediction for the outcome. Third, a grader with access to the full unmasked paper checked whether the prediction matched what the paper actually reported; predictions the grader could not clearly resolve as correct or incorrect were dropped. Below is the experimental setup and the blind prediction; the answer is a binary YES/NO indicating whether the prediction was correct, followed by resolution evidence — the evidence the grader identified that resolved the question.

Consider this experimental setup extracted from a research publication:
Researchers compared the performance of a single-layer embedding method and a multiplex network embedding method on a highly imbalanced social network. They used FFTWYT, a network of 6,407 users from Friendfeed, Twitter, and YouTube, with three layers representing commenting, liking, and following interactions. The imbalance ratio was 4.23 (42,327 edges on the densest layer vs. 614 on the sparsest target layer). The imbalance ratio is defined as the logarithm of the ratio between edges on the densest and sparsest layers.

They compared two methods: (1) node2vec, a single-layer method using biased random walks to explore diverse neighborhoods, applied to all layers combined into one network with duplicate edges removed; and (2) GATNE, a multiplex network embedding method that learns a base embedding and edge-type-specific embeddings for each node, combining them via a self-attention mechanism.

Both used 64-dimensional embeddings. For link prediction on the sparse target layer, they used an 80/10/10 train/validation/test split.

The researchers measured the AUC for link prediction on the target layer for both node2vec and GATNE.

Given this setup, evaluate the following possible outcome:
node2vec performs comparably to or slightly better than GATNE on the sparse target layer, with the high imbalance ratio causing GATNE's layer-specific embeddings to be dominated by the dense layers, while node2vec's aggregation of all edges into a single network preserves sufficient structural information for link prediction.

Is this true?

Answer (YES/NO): NO